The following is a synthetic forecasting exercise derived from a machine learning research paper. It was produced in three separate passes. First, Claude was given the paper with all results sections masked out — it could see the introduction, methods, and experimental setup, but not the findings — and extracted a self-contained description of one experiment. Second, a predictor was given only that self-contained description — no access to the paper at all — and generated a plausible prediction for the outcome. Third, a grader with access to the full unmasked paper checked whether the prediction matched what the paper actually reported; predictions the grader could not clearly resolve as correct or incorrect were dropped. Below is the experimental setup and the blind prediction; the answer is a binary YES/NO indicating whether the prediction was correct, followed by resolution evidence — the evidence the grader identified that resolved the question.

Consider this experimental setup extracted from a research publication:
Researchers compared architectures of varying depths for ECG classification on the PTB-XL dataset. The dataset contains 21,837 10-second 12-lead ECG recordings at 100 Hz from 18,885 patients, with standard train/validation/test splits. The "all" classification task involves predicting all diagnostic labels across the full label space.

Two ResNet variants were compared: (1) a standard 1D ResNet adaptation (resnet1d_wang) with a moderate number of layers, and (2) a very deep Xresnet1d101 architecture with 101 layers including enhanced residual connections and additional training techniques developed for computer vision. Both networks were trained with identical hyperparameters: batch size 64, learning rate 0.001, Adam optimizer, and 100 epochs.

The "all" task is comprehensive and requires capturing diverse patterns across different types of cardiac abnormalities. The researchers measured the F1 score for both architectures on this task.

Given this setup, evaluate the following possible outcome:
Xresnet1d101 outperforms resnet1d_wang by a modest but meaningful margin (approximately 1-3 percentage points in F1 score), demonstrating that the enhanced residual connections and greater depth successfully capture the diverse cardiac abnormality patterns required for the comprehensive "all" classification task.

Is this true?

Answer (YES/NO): NO